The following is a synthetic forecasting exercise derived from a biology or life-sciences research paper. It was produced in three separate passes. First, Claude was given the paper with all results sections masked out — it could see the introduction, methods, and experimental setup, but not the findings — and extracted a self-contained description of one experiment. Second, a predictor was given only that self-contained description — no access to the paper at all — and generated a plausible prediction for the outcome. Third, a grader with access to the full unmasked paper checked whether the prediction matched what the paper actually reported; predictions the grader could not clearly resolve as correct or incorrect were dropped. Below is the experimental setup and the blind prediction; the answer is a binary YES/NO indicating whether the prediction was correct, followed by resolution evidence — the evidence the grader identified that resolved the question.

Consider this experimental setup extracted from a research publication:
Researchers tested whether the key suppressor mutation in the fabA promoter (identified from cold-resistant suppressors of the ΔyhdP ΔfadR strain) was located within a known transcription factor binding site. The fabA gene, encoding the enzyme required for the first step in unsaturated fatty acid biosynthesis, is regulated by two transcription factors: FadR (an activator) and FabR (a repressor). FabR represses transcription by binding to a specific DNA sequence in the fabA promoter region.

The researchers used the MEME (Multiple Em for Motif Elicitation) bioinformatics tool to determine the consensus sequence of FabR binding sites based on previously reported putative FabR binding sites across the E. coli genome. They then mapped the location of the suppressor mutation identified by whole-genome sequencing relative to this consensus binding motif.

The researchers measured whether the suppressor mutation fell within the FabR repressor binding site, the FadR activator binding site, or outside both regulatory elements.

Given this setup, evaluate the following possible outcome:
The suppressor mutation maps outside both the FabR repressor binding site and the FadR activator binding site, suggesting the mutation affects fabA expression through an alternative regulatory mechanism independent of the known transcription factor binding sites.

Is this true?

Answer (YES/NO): NO